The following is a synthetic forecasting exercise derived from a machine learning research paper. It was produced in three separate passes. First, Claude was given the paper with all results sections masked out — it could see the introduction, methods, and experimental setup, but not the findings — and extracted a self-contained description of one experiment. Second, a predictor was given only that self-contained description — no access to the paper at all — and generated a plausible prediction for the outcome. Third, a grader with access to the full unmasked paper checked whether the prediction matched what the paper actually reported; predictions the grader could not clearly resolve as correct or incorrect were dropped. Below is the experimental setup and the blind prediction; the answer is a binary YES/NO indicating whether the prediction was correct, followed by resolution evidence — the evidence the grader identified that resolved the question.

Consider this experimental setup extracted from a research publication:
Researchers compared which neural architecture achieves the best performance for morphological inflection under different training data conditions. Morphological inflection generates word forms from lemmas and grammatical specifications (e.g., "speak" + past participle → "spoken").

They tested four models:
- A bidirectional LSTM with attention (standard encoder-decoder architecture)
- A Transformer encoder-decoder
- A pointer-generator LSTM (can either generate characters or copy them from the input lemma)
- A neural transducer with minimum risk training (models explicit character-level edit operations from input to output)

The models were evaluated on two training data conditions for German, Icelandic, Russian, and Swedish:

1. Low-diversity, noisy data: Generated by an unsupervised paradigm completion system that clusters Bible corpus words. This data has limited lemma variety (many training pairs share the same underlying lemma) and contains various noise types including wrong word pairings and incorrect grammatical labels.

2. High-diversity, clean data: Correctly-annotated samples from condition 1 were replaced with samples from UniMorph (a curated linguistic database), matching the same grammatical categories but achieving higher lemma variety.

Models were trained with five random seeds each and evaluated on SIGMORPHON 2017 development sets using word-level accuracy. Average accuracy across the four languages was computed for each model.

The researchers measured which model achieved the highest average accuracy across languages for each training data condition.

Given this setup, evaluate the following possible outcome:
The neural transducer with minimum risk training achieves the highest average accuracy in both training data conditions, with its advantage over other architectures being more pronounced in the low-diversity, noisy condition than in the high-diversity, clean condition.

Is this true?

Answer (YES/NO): NO